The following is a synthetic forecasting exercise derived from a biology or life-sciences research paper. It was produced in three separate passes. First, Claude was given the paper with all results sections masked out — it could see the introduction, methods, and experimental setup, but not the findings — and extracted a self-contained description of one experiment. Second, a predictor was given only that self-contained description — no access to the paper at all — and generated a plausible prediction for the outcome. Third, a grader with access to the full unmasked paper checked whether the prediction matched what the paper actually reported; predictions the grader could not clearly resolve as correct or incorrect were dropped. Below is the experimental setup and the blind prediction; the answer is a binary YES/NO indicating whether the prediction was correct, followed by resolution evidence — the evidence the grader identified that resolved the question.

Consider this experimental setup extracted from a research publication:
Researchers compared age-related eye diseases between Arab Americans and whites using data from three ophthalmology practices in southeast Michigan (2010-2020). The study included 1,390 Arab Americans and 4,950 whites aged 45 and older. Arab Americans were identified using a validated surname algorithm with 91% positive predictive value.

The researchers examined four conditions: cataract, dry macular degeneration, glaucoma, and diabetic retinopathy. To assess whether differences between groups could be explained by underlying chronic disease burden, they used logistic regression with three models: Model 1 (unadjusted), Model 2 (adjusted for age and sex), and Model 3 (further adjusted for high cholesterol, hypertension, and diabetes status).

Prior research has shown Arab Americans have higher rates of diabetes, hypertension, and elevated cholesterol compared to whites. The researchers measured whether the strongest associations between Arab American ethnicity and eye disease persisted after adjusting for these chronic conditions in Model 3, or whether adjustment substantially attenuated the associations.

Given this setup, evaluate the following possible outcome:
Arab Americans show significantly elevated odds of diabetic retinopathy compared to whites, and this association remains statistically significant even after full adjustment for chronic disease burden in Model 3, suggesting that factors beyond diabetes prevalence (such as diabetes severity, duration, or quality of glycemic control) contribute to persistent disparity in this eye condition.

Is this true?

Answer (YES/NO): YES